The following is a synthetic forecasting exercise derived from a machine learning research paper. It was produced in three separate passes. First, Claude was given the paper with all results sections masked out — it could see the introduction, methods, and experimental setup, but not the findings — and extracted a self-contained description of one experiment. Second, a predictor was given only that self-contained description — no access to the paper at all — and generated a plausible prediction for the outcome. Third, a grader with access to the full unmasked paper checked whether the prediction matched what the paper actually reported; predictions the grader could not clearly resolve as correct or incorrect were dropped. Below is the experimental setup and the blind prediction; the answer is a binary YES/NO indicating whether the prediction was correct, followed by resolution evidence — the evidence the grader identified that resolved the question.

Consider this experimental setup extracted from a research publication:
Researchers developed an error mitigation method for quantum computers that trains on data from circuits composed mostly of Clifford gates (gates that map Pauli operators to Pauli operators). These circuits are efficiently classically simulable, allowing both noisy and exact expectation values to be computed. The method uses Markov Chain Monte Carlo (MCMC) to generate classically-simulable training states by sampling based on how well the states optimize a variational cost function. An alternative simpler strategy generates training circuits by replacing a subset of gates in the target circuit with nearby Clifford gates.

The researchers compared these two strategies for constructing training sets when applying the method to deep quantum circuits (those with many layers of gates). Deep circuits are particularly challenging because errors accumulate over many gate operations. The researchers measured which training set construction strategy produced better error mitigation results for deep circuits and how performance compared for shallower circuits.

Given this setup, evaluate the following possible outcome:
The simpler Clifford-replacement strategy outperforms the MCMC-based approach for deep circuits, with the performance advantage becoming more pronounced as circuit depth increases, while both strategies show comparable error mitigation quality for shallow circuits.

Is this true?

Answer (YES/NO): NO